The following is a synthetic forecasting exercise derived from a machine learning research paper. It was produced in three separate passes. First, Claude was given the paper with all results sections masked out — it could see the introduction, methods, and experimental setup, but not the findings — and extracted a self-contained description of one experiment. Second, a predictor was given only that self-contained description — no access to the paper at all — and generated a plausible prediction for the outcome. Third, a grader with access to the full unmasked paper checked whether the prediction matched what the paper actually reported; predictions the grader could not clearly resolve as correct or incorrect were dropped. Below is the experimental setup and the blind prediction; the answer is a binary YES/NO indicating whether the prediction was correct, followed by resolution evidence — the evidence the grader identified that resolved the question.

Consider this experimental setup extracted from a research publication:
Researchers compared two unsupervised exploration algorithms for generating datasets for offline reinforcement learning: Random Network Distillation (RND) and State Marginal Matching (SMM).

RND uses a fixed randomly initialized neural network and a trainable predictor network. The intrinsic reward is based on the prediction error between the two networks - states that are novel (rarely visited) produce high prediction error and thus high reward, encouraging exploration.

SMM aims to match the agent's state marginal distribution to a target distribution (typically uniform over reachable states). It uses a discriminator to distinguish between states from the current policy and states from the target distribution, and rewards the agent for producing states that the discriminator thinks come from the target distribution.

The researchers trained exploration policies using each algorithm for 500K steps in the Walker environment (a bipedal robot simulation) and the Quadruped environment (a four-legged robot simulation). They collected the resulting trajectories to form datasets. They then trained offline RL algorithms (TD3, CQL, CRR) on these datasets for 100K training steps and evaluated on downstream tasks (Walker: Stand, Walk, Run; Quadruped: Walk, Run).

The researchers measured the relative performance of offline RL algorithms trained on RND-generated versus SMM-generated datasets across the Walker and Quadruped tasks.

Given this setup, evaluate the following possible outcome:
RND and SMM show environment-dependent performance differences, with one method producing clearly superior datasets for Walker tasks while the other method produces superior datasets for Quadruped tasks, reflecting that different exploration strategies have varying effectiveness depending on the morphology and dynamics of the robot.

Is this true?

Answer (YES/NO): NO